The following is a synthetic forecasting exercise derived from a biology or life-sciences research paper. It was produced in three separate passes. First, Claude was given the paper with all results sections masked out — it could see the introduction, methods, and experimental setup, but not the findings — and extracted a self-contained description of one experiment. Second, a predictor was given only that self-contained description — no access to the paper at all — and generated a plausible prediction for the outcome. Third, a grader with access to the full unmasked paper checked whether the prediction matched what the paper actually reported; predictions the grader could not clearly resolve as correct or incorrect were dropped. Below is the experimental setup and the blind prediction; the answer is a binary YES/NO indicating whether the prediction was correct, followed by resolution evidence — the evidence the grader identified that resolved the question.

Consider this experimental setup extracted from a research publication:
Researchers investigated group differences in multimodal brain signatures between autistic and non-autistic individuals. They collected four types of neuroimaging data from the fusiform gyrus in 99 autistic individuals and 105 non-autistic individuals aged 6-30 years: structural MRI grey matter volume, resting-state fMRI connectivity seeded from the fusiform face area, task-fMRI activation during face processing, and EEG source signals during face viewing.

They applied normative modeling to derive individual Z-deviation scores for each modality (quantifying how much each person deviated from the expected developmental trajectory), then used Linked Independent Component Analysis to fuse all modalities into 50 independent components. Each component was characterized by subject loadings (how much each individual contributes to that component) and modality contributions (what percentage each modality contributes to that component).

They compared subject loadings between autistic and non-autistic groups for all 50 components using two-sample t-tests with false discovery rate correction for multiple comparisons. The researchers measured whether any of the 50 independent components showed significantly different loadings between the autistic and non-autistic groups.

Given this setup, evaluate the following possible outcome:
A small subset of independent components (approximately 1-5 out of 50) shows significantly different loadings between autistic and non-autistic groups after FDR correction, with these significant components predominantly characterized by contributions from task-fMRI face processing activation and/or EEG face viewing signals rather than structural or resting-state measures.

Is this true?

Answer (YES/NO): NO